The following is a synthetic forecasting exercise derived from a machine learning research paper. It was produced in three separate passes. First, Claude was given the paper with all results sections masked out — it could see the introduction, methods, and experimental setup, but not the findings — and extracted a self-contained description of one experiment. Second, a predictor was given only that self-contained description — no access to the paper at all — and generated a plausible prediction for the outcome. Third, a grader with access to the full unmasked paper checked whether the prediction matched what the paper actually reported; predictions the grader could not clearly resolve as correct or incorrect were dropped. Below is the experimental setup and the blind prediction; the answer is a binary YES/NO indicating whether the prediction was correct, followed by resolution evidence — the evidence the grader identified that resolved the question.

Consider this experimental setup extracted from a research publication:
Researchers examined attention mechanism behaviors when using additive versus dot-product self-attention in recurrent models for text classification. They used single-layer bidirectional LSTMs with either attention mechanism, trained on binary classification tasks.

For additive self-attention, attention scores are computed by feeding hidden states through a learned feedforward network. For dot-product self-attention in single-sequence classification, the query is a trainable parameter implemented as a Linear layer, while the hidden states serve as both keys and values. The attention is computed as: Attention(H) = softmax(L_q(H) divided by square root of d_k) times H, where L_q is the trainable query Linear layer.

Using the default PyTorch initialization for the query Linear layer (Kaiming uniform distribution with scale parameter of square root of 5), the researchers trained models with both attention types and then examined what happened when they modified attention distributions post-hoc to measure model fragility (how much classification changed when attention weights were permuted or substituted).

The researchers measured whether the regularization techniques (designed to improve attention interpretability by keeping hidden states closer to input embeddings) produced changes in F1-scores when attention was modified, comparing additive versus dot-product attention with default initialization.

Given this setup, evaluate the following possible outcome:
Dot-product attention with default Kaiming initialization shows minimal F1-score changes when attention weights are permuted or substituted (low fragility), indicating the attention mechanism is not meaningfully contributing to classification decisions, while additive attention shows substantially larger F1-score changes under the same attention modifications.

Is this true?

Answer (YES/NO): YES